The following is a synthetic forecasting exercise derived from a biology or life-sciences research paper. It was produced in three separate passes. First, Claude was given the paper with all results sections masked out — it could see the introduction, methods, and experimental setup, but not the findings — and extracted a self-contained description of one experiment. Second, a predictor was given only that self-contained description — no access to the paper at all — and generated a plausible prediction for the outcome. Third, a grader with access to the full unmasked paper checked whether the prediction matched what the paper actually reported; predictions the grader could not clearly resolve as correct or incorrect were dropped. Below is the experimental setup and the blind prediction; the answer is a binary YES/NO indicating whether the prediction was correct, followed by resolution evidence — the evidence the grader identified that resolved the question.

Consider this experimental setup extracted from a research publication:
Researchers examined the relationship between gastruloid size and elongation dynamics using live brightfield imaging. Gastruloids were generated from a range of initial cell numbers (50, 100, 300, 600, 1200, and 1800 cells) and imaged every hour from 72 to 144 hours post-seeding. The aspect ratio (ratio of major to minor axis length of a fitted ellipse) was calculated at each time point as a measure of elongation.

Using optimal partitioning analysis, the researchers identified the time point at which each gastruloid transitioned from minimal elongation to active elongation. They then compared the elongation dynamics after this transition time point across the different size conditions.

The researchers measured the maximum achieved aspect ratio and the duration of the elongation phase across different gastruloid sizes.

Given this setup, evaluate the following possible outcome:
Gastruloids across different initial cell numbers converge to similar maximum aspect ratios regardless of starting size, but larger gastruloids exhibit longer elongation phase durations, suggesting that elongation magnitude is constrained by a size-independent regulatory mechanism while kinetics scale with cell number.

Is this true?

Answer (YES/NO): NO